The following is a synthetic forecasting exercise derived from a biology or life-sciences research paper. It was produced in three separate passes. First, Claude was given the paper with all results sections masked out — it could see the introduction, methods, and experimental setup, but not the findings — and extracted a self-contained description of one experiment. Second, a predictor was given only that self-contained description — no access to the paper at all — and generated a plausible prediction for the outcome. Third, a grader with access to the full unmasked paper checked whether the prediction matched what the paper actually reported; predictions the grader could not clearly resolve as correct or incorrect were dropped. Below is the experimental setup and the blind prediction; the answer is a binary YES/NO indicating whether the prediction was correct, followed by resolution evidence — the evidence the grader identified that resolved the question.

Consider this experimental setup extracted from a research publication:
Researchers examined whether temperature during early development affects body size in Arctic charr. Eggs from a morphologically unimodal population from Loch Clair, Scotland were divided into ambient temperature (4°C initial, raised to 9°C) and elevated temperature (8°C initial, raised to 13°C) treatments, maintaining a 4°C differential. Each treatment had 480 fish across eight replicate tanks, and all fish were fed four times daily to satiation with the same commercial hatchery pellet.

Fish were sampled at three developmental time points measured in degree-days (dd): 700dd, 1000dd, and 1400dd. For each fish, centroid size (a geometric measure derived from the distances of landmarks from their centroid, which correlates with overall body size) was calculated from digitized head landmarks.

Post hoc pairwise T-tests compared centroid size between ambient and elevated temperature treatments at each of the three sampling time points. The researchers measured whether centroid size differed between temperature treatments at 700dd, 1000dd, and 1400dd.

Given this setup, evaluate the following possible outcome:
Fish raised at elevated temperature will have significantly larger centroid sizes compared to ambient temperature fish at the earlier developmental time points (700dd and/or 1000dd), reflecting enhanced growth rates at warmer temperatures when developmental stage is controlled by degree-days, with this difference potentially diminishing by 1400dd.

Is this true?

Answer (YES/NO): NO